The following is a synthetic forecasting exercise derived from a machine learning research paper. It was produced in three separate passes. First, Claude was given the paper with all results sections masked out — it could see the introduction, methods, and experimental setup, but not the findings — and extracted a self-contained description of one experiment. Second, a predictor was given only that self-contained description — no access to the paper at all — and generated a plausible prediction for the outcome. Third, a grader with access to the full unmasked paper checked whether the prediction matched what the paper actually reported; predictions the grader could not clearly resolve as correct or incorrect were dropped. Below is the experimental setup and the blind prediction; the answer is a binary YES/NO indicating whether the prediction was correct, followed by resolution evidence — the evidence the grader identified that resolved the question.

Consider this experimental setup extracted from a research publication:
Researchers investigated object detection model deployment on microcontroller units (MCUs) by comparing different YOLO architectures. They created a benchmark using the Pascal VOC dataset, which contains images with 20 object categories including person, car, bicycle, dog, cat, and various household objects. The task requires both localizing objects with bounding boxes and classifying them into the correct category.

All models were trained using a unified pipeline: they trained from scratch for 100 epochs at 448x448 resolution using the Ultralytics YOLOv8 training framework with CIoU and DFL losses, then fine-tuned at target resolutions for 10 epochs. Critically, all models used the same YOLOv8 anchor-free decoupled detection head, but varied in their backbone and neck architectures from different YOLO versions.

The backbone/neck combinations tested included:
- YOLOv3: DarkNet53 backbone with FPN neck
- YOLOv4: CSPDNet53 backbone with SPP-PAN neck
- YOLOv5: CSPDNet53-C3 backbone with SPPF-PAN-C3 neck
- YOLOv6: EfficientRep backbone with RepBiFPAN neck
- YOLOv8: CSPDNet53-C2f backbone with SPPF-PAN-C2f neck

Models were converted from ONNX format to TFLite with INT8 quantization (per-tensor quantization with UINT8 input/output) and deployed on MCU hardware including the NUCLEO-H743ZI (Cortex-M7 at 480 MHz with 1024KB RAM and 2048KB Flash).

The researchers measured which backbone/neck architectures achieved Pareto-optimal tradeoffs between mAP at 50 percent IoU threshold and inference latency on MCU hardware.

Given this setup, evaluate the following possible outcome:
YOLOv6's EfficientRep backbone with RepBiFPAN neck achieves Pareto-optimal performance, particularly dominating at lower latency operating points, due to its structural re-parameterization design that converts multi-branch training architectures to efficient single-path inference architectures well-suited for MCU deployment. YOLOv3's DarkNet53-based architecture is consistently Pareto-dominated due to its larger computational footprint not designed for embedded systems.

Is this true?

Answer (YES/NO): NO